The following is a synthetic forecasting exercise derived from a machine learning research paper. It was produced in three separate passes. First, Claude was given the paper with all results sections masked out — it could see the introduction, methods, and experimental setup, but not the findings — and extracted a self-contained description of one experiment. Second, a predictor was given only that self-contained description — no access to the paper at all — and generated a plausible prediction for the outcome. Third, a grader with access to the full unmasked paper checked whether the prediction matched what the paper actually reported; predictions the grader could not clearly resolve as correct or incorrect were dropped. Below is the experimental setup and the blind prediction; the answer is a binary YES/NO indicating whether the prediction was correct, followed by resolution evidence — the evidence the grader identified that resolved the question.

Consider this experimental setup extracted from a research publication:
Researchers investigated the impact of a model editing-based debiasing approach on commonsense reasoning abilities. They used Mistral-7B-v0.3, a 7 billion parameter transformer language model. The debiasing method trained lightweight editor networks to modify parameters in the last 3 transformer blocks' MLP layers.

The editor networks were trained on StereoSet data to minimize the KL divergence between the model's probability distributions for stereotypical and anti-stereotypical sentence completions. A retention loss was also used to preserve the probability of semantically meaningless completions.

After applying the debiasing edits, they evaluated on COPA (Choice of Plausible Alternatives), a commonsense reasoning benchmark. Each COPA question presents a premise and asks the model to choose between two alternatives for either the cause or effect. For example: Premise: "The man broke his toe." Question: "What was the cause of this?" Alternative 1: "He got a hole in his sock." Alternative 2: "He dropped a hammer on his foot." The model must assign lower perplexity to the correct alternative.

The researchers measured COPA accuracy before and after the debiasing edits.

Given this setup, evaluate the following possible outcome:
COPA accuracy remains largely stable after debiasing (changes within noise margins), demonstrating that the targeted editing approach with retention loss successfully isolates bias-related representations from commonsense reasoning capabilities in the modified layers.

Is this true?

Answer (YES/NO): YES